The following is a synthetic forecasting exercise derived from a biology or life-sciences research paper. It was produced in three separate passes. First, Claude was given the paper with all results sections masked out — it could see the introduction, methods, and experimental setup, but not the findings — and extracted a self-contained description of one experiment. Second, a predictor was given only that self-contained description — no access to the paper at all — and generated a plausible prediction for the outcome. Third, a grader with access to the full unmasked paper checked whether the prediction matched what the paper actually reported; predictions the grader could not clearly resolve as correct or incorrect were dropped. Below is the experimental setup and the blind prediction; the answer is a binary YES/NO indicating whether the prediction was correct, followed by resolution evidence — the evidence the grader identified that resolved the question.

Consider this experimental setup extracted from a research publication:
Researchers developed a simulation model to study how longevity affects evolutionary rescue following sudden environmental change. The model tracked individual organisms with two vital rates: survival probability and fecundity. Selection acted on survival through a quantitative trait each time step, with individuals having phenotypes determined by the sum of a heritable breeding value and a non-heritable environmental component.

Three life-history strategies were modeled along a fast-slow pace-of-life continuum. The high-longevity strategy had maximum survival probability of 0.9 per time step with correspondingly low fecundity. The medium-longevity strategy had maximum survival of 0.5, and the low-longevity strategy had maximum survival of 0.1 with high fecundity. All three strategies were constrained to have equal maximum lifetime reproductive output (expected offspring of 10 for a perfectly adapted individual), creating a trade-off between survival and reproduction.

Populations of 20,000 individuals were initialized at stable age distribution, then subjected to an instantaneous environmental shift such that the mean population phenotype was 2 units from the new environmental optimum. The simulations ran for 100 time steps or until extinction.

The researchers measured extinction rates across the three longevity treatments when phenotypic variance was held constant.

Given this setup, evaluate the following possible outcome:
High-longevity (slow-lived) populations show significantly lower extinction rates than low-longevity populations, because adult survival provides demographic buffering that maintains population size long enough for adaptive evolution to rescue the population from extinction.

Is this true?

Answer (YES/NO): NO